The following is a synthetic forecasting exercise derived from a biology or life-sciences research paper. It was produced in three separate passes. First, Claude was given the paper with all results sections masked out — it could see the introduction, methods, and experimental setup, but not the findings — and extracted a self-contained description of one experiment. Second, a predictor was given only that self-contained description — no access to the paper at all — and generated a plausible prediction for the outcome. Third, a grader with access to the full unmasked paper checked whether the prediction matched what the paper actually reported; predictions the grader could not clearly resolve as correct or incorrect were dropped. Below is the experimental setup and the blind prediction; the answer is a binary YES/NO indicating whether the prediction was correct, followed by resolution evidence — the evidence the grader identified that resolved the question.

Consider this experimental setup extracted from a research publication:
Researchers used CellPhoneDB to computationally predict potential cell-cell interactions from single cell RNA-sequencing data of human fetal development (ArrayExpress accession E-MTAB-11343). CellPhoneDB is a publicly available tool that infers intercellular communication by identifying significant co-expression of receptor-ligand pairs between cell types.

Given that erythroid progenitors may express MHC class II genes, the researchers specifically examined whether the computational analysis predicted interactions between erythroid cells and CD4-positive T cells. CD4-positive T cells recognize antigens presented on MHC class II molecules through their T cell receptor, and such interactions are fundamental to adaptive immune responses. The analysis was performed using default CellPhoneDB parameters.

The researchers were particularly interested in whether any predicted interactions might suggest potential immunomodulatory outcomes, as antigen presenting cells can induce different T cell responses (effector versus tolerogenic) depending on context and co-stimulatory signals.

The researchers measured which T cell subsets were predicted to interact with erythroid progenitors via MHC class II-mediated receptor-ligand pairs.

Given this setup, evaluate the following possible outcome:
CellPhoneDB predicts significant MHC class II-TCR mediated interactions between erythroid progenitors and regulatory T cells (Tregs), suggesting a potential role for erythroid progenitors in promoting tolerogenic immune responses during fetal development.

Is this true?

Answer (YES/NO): YES